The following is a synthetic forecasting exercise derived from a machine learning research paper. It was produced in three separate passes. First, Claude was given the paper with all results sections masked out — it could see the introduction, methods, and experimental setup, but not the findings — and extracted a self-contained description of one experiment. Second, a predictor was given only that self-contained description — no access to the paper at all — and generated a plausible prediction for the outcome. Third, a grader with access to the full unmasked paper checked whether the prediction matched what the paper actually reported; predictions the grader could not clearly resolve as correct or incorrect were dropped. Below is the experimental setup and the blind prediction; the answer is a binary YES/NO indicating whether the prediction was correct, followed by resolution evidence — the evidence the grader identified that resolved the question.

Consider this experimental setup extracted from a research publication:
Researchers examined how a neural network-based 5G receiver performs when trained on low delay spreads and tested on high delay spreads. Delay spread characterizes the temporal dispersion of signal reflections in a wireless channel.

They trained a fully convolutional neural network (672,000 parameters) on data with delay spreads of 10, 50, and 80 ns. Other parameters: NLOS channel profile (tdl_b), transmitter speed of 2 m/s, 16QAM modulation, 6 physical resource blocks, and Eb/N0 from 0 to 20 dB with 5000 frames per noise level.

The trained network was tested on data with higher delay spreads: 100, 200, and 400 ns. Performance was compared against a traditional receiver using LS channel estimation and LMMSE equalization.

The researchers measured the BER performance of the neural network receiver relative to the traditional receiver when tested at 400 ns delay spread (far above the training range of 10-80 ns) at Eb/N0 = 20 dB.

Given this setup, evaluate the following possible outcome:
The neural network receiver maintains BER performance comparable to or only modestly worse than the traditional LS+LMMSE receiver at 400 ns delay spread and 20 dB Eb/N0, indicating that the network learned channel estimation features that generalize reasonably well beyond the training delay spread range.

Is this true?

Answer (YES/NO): NO